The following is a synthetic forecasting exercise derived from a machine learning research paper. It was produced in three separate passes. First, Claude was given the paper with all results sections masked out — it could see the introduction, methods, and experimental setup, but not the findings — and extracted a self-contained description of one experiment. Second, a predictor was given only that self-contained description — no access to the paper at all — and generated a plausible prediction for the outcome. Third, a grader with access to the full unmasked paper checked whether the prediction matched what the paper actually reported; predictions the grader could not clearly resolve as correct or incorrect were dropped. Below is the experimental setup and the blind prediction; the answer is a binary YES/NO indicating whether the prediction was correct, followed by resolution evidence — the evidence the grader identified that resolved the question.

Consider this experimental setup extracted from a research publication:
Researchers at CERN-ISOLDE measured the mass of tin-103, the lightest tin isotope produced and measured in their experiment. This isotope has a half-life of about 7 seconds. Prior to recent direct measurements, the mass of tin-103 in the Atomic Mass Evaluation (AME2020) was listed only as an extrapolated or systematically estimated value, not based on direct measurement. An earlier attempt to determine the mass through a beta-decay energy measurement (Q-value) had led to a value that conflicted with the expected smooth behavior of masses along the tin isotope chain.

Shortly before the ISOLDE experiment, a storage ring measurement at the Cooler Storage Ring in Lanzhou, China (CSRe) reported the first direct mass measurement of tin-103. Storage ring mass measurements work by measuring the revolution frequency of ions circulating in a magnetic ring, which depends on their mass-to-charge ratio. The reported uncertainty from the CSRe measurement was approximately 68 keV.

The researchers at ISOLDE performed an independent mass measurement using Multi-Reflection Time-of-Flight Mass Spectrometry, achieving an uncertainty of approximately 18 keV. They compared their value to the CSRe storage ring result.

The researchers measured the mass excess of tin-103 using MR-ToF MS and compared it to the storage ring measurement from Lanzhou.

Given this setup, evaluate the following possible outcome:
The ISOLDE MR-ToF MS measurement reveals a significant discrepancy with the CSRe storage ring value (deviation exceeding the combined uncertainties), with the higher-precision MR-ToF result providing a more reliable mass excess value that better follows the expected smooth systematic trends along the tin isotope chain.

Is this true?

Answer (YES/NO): NO